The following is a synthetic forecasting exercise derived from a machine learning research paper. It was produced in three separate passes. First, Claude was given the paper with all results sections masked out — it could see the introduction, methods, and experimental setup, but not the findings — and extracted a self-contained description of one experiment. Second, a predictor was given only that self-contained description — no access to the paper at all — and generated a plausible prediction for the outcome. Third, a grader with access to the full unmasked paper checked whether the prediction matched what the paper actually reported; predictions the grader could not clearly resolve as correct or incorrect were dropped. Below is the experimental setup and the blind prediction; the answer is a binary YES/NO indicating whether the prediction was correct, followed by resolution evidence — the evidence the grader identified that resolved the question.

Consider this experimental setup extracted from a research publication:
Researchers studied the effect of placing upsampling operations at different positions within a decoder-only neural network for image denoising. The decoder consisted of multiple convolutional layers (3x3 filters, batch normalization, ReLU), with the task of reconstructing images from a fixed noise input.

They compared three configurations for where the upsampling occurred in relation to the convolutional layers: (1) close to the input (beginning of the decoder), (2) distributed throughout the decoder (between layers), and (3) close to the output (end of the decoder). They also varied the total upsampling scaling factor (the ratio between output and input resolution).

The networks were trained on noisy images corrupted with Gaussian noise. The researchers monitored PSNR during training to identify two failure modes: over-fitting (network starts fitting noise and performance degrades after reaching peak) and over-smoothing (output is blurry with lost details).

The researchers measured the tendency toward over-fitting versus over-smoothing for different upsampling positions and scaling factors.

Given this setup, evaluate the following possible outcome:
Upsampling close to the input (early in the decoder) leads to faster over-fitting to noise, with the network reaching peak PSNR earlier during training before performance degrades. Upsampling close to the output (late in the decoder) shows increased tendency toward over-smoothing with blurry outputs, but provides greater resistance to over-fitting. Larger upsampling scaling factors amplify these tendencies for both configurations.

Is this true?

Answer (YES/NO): NO